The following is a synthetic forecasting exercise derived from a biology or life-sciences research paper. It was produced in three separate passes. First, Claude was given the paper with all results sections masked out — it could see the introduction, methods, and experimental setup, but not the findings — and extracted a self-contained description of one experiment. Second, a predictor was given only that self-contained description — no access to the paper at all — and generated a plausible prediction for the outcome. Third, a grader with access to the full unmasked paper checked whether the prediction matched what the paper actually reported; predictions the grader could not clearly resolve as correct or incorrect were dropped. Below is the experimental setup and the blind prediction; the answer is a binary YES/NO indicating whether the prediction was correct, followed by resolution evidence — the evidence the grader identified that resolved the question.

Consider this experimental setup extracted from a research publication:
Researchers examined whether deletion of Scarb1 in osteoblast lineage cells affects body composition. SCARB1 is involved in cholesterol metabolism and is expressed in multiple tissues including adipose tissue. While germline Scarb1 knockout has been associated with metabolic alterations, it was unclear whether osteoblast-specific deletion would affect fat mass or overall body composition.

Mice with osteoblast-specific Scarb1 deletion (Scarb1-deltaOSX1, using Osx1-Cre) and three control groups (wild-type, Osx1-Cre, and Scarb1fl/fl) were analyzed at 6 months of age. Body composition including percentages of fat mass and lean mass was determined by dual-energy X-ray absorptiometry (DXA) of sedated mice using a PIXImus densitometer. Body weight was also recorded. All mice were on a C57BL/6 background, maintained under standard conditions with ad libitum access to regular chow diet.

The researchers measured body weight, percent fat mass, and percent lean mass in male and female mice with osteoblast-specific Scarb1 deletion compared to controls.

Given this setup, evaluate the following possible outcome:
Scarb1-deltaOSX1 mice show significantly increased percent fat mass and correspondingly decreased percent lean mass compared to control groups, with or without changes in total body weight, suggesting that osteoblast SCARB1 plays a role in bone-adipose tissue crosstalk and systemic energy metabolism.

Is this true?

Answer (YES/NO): NO